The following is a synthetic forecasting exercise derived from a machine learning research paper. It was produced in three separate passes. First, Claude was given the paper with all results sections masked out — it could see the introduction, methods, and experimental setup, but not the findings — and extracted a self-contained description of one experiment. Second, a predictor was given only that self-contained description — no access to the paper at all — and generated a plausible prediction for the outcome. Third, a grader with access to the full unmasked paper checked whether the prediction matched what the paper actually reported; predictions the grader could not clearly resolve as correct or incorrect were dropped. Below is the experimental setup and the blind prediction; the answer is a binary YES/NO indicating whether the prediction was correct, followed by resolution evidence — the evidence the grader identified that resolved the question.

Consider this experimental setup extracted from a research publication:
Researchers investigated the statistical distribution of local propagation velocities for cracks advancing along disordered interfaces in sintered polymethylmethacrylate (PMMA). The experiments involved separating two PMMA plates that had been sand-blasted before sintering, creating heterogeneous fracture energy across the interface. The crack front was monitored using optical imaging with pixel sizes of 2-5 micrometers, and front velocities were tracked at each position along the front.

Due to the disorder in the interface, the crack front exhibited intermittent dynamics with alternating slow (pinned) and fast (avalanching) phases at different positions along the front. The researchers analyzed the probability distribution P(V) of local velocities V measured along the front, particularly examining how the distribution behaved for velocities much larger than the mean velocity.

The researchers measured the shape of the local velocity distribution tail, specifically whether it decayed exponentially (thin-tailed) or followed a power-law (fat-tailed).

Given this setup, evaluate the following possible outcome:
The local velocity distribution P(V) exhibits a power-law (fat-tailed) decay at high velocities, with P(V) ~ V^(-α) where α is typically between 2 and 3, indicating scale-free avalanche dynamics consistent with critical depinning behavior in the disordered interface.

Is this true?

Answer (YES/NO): YES